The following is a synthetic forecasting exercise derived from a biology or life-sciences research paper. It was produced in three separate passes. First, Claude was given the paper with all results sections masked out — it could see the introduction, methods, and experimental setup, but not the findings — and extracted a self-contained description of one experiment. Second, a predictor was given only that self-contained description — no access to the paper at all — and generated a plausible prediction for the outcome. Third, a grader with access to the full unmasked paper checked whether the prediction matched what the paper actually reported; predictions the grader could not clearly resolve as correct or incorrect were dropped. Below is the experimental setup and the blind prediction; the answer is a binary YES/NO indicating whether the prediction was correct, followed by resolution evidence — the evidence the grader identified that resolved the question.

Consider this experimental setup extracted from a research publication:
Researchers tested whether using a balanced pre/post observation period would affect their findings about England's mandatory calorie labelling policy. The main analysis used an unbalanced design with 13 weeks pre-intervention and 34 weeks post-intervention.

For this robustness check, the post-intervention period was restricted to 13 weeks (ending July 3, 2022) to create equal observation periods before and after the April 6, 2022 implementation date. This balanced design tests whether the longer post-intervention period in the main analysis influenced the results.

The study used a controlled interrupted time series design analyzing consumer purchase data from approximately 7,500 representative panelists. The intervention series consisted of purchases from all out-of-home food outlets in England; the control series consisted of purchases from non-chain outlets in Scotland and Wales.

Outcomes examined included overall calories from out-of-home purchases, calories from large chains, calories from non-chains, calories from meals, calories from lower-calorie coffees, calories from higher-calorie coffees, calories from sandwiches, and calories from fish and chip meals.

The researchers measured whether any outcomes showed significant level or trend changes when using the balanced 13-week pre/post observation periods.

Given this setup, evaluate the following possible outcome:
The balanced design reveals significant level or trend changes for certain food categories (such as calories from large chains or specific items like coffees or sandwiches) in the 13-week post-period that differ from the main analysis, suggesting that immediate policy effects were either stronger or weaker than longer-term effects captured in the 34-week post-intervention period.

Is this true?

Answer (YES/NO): NO